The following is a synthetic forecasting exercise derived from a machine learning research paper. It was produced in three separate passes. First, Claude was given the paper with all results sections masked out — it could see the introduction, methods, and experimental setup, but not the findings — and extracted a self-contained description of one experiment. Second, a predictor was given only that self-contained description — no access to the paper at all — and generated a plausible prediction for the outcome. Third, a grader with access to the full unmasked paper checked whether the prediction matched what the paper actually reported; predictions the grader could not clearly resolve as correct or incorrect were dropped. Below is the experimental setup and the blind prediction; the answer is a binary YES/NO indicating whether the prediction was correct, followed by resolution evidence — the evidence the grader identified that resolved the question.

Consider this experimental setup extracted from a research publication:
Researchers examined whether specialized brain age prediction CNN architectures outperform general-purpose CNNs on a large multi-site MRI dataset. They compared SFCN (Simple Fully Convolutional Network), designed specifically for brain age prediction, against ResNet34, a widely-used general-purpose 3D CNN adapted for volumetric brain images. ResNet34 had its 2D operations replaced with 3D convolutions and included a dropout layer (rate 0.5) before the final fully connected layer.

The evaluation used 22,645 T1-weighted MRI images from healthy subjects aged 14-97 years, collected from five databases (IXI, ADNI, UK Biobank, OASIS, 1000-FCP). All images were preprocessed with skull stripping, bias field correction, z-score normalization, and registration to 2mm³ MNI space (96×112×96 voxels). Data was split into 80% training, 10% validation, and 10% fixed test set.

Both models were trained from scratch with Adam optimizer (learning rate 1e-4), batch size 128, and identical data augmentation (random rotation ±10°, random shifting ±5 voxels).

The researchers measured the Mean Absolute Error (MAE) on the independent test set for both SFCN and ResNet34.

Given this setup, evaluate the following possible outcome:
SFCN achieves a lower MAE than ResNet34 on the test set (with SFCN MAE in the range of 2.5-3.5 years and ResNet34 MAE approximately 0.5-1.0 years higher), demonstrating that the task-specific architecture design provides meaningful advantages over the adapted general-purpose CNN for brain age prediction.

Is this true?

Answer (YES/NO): NO